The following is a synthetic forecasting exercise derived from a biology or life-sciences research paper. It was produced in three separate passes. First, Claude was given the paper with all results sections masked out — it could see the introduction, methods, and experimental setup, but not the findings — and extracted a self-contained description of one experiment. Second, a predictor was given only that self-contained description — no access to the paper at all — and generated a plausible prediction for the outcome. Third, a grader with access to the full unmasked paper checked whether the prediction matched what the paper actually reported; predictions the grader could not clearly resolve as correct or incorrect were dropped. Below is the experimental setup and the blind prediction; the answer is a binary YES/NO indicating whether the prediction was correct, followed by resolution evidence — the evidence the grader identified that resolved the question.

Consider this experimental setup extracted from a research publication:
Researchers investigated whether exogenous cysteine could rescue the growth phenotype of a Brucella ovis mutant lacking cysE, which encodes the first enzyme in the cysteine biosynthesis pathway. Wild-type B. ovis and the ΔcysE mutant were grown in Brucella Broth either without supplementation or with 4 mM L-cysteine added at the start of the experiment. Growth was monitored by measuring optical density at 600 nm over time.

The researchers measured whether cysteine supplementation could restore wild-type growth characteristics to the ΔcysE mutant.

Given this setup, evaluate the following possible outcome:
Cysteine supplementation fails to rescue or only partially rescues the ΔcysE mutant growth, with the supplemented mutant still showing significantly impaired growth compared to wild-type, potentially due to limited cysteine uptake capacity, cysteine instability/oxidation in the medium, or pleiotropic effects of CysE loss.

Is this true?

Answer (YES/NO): NO